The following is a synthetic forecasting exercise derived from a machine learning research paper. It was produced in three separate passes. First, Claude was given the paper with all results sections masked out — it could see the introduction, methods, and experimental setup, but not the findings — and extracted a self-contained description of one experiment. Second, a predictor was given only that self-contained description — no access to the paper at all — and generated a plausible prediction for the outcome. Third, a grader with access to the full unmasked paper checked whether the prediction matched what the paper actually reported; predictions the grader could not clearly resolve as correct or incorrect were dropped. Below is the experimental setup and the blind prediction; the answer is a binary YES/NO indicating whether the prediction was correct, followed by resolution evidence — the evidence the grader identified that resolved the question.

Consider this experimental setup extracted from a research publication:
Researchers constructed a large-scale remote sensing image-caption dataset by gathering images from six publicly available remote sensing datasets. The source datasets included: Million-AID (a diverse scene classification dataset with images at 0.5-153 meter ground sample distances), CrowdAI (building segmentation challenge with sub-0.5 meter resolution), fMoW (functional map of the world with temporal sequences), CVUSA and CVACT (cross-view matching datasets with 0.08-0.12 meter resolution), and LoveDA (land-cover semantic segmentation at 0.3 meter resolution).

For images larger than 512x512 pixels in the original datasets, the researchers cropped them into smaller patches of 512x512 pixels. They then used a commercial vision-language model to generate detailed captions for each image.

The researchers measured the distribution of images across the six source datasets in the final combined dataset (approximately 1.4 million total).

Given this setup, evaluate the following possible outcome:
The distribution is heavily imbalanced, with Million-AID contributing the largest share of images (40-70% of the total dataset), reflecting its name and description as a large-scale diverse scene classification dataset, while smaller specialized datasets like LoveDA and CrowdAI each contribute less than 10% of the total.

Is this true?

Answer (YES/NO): NO